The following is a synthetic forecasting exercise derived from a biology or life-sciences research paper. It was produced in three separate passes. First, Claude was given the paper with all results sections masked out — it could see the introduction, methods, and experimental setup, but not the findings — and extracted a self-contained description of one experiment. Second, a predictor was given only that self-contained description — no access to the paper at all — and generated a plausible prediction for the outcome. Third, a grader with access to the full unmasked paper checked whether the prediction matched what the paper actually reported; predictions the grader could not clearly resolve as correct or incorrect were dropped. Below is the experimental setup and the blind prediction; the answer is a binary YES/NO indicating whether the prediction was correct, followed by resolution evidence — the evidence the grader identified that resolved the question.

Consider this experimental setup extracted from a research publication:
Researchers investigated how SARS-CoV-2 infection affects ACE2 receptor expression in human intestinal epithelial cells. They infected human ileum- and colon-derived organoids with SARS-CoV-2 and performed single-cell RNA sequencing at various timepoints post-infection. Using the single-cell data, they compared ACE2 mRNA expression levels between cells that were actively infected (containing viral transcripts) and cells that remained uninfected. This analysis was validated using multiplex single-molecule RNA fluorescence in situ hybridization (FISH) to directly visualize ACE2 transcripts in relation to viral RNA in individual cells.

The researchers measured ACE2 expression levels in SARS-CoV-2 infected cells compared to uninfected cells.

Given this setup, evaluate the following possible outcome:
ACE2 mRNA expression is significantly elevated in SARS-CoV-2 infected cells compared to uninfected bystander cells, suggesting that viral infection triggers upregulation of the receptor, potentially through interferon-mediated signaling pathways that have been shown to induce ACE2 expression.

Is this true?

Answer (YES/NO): NO